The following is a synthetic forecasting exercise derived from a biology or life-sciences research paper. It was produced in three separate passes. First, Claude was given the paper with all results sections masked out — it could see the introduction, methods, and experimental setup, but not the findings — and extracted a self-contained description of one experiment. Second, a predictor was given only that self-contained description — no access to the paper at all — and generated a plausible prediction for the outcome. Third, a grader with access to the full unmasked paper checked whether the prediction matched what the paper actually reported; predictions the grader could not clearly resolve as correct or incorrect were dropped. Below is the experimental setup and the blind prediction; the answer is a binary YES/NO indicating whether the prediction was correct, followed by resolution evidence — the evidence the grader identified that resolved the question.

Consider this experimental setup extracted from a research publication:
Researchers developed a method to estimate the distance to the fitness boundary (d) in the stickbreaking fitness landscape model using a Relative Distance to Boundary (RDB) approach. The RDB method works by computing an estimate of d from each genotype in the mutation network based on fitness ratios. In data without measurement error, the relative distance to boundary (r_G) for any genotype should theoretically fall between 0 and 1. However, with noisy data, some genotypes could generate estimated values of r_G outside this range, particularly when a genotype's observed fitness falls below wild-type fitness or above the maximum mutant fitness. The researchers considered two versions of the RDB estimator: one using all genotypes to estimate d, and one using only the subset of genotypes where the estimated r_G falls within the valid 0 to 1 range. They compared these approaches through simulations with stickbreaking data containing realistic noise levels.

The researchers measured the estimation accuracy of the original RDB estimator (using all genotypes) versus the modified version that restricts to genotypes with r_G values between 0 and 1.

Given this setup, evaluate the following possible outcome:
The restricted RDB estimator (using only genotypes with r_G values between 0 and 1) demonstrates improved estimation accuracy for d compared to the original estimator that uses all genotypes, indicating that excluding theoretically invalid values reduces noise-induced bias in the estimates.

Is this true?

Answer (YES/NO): YES